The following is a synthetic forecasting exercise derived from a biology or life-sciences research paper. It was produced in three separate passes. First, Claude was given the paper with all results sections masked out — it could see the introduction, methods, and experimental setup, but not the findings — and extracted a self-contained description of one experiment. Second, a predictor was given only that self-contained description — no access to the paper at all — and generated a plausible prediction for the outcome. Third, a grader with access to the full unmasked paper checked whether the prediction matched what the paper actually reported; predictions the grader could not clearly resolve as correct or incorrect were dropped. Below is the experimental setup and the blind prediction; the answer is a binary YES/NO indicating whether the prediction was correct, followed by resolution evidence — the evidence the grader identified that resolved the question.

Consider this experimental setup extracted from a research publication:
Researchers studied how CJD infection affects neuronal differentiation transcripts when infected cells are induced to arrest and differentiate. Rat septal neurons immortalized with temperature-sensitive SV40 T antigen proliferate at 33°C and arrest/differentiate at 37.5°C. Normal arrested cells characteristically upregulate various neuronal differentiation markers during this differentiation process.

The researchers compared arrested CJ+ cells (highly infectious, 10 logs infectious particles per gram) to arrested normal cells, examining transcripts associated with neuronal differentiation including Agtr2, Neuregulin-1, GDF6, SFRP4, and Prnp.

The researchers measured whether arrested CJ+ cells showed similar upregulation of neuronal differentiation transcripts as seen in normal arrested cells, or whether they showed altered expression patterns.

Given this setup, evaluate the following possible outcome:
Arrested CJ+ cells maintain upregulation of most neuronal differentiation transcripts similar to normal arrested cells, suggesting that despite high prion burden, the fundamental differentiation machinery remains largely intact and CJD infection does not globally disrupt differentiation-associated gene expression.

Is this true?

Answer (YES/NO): NO